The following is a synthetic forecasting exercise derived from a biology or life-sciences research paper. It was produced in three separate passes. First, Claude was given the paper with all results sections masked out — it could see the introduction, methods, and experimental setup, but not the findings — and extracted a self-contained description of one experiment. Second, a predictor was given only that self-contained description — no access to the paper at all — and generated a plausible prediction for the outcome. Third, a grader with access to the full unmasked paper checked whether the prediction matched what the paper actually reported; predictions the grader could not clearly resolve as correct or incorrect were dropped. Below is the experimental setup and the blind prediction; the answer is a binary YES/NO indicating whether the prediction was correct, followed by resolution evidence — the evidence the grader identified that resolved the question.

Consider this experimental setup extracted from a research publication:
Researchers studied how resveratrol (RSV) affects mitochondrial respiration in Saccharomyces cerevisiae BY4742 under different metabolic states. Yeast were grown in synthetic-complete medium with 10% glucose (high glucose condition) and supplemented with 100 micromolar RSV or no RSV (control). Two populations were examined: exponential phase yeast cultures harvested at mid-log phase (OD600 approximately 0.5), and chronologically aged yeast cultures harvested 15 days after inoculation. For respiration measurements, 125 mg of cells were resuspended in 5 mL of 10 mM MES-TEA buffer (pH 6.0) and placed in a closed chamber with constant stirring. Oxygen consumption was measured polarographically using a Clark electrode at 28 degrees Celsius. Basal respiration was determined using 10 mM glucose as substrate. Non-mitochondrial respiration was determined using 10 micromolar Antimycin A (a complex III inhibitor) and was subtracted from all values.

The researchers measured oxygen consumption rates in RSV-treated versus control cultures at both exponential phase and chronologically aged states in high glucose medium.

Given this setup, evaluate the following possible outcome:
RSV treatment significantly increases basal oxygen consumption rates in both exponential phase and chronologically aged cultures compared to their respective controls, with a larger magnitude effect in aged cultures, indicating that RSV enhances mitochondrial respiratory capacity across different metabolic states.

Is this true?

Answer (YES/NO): NO